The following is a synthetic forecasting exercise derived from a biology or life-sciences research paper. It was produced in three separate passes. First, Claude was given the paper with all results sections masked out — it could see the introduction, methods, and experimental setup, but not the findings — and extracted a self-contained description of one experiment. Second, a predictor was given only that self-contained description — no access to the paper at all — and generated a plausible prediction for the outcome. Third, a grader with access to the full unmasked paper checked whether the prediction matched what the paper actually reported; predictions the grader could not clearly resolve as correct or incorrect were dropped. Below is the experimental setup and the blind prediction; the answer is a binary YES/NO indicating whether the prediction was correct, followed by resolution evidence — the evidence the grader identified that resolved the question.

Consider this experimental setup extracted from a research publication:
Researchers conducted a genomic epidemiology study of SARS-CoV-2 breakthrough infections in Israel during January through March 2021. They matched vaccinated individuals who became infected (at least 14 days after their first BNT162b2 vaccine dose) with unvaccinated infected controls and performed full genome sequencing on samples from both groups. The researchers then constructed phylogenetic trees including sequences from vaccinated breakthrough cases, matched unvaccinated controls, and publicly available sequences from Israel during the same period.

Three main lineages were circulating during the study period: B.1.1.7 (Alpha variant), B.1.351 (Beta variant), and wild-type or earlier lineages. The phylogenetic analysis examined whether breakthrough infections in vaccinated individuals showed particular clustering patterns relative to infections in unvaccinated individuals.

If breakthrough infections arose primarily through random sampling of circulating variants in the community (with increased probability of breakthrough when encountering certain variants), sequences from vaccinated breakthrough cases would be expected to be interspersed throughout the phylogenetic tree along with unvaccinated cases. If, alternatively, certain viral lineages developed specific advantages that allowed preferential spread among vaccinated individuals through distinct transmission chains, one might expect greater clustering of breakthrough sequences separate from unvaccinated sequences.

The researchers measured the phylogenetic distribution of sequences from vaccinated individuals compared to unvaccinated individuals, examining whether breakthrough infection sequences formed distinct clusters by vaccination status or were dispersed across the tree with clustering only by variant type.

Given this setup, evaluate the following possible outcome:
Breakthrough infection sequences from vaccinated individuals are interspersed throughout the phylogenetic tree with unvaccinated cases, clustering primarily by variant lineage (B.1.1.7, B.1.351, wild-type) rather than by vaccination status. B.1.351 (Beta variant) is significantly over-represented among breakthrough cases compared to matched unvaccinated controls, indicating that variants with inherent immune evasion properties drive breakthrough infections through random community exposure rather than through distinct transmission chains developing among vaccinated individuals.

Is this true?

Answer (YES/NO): YES